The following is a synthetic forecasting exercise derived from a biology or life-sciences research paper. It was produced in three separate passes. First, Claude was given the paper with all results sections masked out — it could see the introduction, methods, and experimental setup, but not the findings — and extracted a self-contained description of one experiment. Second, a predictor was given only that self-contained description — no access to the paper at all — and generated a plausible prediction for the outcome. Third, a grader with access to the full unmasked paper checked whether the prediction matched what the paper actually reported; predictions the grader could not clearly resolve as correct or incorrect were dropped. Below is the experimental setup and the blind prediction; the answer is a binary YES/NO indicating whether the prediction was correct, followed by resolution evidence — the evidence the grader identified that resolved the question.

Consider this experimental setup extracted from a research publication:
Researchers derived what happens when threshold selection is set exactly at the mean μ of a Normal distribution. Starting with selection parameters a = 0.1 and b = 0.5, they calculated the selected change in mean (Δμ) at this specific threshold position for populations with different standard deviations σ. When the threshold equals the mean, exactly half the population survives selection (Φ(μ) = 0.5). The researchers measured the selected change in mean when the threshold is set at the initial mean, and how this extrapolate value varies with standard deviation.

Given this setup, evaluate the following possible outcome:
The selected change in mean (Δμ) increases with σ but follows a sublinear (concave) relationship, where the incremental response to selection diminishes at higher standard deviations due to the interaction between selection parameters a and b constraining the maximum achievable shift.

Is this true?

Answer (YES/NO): NO